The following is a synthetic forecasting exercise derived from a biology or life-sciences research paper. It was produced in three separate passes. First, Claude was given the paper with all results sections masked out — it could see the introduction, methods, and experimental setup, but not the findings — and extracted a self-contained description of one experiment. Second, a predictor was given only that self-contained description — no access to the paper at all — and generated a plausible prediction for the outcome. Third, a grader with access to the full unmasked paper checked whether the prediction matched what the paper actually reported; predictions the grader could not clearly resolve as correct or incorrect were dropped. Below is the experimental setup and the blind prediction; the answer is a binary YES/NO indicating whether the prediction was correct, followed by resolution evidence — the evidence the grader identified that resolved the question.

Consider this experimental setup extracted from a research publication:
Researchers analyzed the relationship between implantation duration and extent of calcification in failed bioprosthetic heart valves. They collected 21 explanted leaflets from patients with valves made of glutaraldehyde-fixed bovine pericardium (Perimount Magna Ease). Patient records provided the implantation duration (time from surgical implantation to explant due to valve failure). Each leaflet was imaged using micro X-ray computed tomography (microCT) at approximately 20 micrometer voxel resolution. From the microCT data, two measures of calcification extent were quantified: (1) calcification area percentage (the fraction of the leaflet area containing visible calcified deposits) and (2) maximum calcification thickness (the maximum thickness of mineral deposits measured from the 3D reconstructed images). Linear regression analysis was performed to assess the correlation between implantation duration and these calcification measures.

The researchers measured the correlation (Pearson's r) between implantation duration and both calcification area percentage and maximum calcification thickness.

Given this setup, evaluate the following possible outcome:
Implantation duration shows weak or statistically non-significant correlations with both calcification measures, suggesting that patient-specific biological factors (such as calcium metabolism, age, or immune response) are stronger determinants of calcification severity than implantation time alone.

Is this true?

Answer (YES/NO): NO